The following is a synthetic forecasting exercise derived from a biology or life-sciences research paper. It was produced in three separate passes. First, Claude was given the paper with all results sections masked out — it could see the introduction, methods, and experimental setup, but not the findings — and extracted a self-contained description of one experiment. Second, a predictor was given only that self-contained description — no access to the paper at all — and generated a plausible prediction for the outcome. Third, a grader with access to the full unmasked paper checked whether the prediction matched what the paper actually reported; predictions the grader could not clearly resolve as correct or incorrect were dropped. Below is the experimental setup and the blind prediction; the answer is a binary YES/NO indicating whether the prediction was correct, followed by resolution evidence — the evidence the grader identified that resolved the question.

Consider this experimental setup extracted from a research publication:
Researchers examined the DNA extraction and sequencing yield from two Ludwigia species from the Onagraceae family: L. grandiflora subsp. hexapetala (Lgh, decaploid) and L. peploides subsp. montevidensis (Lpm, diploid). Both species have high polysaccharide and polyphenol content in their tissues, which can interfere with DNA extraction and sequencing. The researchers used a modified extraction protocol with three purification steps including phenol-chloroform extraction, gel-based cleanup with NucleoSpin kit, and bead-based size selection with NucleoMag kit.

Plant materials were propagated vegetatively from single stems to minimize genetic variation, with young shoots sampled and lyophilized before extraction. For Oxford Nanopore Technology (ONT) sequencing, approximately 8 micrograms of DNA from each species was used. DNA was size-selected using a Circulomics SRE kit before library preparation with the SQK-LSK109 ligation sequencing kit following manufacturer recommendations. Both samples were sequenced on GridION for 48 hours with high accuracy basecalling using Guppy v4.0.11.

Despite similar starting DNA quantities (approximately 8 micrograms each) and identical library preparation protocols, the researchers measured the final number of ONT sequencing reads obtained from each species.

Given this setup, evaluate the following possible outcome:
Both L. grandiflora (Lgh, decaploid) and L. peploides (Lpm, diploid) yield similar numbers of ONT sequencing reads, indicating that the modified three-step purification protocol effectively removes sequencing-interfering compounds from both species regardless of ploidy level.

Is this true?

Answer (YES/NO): NO